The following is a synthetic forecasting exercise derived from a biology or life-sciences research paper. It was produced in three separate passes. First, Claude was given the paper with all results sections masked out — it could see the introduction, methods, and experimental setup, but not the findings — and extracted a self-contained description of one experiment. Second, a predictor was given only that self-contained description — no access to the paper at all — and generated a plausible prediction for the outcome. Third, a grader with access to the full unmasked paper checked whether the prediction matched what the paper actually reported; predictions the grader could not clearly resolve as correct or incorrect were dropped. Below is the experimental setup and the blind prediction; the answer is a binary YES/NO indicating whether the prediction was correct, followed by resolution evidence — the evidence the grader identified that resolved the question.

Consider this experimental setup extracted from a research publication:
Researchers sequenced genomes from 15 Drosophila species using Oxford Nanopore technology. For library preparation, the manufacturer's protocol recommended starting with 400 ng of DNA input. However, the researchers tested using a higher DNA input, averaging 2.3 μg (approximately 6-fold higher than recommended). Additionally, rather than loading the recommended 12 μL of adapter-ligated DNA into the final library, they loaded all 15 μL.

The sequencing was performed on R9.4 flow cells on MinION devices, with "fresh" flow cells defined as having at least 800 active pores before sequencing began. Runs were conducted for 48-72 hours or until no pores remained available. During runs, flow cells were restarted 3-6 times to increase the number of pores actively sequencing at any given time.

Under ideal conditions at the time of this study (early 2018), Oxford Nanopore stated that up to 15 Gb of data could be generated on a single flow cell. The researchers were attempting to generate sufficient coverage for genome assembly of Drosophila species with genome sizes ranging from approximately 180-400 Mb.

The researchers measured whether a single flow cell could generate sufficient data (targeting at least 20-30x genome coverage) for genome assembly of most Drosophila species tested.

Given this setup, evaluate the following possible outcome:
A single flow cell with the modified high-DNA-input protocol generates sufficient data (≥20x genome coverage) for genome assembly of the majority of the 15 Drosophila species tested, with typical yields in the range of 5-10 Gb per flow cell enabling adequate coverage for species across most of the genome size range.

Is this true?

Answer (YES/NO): NO